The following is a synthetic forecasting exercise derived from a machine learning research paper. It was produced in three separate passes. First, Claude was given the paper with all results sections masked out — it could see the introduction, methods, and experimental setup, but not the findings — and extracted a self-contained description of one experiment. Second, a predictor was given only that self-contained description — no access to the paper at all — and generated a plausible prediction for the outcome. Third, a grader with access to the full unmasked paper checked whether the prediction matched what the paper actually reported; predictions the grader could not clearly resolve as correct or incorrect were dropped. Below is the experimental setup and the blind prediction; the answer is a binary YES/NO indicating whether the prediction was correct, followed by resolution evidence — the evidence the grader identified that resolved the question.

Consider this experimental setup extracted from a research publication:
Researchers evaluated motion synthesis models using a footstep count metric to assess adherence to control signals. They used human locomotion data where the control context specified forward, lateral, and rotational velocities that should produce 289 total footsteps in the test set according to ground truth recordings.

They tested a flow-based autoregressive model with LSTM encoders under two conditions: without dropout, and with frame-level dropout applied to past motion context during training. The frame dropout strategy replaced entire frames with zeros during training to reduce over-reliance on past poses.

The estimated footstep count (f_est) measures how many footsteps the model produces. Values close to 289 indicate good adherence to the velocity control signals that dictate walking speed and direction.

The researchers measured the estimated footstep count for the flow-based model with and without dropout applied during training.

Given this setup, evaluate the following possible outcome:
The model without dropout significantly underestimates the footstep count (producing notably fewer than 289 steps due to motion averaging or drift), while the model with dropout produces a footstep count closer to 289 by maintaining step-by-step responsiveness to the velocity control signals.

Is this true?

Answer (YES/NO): NO